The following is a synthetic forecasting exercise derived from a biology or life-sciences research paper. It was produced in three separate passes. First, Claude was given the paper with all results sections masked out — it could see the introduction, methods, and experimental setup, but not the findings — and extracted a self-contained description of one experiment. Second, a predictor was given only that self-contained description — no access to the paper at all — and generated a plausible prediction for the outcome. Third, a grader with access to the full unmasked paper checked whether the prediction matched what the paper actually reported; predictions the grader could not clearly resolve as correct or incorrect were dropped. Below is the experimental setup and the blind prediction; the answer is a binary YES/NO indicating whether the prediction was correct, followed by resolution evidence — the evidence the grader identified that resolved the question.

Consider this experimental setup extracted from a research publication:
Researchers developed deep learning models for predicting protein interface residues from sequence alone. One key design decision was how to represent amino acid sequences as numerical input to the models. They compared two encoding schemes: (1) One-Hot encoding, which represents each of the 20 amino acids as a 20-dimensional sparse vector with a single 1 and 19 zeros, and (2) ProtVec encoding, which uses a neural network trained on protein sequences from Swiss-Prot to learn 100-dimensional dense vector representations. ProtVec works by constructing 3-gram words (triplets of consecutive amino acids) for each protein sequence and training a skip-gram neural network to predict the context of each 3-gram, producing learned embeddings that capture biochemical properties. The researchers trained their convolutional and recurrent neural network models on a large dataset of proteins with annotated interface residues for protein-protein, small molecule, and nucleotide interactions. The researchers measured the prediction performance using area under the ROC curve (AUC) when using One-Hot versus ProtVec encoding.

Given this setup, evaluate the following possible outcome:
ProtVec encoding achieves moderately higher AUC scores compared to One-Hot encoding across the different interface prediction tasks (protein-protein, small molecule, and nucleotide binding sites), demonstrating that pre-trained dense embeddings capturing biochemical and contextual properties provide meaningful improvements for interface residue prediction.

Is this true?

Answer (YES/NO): NO